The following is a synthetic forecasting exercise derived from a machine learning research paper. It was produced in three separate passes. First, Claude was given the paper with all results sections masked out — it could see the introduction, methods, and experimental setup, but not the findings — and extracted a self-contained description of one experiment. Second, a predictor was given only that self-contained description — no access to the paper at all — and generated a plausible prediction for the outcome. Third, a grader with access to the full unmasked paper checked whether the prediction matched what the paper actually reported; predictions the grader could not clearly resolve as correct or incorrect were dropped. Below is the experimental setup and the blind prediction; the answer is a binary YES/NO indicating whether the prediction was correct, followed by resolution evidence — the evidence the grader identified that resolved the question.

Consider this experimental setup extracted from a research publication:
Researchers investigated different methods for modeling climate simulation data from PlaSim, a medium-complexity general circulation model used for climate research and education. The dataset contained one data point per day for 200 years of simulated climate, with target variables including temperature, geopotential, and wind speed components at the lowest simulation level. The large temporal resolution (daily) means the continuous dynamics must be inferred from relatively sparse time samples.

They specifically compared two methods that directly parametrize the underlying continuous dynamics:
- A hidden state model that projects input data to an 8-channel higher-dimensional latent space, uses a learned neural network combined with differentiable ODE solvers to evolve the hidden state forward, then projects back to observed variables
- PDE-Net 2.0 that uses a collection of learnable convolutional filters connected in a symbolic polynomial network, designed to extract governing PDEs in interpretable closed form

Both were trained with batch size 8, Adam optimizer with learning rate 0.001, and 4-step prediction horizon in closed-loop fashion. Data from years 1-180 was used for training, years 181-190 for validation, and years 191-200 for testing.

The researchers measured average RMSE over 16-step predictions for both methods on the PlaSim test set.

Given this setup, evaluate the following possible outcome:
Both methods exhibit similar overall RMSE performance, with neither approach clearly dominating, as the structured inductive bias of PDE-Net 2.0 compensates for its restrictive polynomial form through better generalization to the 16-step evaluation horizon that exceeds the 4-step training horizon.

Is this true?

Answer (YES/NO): NO